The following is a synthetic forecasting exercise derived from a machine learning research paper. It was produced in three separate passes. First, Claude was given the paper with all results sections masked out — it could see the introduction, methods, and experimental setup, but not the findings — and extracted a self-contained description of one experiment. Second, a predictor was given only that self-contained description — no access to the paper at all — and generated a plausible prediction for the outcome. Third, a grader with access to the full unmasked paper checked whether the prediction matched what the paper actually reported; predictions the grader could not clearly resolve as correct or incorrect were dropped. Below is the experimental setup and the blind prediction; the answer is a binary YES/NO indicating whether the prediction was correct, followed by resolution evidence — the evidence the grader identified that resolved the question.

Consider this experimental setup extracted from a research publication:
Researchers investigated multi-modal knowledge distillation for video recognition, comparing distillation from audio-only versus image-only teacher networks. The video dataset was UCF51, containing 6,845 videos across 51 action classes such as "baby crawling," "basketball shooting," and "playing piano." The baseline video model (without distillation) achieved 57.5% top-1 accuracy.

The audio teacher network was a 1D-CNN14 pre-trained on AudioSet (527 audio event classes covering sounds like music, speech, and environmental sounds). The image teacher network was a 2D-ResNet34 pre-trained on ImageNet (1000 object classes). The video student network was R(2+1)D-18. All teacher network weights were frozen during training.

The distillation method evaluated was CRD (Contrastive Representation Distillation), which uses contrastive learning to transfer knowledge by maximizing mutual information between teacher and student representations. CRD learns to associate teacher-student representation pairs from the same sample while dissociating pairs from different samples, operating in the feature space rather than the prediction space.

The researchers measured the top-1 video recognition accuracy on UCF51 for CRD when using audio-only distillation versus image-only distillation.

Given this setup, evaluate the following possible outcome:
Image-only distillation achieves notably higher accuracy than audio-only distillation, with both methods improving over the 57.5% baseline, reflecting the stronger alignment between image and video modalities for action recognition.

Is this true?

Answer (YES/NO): NO